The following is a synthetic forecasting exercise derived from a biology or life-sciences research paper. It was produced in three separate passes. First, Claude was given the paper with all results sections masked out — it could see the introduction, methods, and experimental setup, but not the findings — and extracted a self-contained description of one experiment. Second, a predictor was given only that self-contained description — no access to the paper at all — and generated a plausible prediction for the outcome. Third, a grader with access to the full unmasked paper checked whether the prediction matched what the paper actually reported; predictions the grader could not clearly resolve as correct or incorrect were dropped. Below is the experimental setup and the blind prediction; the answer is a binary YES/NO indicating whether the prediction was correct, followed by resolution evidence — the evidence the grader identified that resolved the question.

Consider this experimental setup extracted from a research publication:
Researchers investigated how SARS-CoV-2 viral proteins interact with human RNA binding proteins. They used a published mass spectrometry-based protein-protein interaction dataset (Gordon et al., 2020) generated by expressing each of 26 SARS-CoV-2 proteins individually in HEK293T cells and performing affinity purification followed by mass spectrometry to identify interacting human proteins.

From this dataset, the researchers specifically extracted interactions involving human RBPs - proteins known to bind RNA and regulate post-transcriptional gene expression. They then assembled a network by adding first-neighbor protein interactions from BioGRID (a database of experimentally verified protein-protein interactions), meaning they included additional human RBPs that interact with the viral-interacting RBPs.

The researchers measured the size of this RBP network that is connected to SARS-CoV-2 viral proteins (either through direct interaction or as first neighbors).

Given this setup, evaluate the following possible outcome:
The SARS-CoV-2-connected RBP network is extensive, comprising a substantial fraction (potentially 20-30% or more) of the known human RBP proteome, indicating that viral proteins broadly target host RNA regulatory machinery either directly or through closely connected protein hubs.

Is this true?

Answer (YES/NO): YES